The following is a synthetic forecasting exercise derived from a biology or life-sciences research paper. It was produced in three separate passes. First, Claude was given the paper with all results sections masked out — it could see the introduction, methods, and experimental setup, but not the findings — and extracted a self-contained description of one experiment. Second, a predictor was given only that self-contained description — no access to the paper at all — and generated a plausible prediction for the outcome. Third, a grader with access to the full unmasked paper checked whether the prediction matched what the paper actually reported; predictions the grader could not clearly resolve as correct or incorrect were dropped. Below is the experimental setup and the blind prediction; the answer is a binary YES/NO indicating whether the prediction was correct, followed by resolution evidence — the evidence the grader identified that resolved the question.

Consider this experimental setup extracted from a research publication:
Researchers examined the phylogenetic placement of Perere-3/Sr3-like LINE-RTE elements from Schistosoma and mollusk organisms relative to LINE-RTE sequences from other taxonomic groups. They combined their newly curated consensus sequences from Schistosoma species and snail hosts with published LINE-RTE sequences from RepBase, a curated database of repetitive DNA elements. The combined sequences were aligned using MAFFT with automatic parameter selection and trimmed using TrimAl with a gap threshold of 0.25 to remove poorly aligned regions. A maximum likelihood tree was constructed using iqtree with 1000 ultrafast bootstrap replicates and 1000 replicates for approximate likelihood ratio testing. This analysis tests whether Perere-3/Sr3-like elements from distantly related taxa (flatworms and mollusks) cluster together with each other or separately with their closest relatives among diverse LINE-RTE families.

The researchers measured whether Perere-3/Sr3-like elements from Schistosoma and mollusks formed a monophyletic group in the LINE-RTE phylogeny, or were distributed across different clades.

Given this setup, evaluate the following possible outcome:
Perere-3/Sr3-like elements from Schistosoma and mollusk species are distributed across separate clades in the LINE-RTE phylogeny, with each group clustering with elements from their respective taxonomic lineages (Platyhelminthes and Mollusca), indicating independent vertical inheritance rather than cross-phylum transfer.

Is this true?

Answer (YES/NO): NO